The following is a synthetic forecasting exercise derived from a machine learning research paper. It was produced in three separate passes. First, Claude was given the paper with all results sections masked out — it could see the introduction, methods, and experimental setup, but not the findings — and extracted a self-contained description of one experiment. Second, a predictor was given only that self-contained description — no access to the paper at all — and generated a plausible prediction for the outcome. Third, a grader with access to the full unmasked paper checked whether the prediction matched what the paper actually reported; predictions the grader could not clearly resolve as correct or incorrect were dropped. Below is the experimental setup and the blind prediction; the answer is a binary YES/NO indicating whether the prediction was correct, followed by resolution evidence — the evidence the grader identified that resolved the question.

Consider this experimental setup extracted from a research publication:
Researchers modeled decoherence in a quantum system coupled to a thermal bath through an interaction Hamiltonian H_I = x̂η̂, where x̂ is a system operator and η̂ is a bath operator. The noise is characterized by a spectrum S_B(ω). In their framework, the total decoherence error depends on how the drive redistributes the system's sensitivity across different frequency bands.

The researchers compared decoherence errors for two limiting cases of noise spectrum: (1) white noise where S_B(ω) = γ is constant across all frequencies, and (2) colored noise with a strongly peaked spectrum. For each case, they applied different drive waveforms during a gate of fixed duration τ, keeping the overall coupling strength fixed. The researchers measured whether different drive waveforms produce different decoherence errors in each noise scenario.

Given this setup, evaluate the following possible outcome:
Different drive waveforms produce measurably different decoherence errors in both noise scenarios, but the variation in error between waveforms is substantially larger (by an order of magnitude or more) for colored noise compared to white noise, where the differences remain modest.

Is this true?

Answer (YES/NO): NO